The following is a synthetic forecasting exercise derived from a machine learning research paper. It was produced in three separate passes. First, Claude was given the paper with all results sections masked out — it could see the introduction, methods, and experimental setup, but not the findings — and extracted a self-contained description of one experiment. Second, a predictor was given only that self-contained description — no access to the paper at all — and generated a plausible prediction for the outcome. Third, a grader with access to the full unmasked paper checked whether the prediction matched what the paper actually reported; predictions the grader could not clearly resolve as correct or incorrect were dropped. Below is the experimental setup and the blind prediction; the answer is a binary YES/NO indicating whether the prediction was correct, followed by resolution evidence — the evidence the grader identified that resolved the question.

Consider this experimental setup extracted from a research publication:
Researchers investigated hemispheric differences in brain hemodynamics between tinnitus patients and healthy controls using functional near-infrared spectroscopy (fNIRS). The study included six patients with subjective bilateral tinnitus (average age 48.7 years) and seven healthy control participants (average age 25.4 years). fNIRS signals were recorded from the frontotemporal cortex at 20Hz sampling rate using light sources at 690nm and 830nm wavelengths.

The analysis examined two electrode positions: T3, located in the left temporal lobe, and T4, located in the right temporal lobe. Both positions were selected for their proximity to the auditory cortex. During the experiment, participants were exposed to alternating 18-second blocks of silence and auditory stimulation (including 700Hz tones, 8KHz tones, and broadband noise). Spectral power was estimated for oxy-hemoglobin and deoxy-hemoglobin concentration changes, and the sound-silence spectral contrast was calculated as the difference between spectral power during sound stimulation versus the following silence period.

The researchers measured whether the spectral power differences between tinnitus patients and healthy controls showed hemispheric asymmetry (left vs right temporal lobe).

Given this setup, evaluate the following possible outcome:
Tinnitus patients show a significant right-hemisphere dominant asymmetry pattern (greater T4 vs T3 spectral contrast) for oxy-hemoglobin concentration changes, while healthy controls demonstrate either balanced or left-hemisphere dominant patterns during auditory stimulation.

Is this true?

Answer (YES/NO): NO